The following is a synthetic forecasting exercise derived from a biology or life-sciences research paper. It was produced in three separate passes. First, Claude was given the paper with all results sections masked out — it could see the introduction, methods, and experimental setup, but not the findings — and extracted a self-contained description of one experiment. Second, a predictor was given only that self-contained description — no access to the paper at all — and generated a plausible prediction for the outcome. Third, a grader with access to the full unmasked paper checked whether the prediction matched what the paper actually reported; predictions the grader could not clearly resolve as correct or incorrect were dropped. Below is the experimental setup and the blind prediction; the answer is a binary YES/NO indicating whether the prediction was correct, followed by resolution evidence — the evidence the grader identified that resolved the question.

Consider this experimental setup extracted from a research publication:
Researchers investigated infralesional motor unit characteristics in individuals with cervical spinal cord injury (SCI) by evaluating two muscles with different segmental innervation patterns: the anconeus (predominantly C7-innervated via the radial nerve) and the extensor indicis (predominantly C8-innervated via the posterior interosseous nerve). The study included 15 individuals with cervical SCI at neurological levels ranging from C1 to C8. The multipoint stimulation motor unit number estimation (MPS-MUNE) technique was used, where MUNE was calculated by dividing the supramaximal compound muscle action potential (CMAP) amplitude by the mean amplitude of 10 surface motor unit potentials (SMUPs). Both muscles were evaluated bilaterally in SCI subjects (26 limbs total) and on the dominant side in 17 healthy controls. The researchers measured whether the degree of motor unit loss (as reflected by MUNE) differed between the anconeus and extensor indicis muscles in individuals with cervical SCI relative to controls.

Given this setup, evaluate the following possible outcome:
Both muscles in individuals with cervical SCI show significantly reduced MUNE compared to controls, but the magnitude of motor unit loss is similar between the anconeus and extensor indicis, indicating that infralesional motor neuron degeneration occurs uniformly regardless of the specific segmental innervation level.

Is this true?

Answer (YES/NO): YES